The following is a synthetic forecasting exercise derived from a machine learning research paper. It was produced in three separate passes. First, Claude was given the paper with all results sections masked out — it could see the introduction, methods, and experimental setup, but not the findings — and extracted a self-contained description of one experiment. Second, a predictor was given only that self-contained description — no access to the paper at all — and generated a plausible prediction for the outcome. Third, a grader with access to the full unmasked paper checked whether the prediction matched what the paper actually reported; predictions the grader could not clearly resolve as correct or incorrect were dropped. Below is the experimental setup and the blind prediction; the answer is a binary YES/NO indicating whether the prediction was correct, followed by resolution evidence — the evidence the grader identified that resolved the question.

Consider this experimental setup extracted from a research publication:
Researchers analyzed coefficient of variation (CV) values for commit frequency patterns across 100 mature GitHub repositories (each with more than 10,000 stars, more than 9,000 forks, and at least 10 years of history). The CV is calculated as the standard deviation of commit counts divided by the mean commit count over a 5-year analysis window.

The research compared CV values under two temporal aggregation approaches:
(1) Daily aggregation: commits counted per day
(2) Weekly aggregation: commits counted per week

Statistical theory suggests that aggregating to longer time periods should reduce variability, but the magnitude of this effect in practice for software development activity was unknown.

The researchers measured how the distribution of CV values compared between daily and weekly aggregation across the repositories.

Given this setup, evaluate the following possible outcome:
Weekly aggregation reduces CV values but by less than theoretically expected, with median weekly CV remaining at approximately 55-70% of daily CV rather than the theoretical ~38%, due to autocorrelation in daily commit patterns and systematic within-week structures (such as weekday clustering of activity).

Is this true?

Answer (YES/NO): NO